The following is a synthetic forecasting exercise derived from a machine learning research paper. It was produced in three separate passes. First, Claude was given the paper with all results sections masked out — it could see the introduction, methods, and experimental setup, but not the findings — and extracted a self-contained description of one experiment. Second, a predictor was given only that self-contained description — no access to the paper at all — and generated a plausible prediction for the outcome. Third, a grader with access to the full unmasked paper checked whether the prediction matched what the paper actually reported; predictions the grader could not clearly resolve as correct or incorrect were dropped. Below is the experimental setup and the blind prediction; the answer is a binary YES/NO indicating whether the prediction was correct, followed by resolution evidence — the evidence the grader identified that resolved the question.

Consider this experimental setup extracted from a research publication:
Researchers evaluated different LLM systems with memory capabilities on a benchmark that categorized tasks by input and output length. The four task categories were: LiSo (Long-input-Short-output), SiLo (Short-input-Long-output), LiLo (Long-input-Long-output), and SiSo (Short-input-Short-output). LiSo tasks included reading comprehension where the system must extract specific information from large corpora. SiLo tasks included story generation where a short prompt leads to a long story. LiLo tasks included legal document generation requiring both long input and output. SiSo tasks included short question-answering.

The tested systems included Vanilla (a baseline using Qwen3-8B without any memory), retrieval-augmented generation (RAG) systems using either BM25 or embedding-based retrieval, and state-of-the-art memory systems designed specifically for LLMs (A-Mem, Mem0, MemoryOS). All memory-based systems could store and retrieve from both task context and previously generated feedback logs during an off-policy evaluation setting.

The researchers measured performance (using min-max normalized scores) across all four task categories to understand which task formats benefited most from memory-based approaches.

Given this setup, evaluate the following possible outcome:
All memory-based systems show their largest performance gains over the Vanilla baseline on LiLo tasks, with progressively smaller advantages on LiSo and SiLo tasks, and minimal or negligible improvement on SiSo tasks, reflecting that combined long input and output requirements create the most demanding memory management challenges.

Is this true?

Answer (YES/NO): NO